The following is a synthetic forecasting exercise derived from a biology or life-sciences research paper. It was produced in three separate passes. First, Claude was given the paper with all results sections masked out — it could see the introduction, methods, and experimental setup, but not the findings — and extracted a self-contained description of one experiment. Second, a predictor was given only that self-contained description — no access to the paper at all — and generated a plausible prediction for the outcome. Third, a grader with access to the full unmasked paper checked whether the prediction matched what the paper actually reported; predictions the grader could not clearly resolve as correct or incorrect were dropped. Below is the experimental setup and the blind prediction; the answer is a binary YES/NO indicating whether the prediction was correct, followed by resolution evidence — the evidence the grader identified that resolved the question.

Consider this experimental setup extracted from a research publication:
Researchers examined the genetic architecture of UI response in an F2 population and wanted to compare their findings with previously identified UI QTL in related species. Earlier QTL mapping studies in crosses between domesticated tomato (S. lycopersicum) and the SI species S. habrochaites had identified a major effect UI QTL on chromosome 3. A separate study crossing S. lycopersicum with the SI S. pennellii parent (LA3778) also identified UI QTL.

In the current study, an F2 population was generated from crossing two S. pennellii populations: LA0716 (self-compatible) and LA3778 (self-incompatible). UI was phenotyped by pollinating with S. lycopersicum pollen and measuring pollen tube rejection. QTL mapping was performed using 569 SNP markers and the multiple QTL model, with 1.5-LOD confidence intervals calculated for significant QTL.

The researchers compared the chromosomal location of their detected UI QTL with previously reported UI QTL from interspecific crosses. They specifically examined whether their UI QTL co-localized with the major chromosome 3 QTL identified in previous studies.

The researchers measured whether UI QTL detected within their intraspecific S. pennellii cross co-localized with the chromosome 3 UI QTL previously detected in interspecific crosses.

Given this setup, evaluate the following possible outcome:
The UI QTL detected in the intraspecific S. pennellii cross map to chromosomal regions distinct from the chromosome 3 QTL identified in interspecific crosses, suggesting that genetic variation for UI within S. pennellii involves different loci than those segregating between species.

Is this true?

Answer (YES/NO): YES